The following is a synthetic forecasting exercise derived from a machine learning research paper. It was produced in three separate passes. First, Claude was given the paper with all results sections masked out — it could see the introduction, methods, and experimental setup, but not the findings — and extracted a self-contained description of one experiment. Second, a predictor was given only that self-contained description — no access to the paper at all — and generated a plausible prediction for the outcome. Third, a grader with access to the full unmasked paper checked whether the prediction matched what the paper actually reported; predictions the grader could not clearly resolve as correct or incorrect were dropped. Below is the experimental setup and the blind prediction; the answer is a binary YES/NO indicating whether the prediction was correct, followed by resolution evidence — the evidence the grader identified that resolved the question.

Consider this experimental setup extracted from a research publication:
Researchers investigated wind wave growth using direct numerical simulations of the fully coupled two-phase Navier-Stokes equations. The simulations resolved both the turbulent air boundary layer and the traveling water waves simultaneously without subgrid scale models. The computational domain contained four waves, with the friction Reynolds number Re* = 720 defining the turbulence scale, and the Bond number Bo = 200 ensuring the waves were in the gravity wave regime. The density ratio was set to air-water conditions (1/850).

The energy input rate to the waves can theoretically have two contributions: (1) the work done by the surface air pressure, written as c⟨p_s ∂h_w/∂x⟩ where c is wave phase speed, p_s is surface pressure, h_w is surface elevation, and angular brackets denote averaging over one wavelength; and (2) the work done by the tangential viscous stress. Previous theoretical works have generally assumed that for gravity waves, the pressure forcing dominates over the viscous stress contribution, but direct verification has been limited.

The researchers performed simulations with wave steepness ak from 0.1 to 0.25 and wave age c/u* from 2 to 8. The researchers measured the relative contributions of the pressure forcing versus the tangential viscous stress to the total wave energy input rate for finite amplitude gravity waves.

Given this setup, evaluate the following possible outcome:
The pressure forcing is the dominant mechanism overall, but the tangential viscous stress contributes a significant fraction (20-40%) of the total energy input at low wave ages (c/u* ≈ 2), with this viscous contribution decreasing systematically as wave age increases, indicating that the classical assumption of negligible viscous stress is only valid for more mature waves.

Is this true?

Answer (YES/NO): YES